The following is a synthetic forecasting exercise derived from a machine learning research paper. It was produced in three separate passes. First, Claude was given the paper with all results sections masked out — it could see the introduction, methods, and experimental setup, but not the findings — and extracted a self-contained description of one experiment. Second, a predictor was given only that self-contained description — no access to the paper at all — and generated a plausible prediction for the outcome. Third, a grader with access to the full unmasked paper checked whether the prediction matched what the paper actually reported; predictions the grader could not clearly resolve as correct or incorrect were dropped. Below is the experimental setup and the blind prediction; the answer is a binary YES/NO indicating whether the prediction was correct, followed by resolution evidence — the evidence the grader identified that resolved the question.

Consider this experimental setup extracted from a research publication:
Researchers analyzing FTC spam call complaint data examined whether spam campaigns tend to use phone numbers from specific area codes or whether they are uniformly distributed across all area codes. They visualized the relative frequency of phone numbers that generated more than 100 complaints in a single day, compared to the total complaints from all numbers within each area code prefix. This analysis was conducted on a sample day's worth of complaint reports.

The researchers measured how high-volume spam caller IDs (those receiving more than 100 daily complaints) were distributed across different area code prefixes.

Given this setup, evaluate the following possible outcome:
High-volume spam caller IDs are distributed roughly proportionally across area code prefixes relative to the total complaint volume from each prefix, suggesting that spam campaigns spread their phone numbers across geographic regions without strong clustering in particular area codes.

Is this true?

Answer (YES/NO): NO